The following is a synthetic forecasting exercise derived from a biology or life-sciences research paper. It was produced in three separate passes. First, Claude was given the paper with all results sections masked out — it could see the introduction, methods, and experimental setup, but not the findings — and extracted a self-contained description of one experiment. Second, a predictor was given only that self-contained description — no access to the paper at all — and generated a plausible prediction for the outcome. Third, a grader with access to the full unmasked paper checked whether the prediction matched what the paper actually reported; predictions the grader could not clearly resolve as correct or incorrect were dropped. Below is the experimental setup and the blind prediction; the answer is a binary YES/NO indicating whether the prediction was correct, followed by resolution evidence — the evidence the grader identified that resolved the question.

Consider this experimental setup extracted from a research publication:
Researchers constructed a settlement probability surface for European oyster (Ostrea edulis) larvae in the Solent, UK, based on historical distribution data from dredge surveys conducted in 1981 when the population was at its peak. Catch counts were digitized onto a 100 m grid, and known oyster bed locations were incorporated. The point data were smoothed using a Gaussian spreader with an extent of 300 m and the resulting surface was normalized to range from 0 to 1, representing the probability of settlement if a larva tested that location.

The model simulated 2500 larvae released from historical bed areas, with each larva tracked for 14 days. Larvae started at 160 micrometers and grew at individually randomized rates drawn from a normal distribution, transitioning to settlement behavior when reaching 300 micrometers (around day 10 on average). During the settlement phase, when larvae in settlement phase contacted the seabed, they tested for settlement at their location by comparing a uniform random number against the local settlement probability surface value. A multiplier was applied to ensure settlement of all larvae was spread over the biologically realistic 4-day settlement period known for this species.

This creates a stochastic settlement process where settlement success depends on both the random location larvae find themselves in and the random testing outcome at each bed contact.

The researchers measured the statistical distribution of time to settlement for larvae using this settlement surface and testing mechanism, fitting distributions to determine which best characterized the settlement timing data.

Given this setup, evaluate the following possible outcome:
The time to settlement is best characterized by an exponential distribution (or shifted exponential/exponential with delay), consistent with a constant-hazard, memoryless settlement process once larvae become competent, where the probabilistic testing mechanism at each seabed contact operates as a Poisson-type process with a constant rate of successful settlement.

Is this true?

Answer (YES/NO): NO